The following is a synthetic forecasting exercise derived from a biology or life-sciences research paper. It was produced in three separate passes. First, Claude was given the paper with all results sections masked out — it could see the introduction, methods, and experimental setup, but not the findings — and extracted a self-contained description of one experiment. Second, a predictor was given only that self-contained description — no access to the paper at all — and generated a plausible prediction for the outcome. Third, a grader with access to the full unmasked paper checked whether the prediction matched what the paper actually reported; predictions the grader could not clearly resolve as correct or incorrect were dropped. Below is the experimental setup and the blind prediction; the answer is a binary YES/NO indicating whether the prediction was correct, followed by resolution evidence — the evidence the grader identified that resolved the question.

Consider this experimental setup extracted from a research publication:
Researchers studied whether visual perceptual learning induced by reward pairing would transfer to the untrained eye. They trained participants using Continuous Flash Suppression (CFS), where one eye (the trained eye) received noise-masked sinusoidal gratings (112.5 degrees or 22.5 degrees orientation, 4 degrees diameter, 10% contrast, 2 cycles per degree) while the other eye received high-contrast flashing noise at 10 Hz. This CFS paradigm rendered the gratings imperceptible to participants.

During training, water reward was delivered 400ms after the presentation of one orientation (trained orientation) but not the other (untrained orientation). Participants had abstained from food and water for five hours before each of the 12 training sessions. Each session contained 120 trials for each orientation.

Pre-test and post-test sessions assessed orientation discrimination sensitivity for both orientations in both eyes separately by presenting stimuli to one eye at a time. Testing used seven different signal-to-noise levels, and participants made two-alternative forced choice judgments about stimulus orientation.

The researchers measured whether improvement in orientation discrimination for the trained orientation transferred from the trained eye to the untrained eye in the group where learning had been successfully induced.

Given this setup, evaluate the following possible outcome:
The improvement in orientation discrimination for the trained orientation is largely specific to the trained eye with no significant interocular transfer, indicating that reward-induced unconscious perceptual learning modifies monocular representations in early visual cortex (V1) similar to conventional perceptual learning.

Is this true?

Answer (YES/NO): YES